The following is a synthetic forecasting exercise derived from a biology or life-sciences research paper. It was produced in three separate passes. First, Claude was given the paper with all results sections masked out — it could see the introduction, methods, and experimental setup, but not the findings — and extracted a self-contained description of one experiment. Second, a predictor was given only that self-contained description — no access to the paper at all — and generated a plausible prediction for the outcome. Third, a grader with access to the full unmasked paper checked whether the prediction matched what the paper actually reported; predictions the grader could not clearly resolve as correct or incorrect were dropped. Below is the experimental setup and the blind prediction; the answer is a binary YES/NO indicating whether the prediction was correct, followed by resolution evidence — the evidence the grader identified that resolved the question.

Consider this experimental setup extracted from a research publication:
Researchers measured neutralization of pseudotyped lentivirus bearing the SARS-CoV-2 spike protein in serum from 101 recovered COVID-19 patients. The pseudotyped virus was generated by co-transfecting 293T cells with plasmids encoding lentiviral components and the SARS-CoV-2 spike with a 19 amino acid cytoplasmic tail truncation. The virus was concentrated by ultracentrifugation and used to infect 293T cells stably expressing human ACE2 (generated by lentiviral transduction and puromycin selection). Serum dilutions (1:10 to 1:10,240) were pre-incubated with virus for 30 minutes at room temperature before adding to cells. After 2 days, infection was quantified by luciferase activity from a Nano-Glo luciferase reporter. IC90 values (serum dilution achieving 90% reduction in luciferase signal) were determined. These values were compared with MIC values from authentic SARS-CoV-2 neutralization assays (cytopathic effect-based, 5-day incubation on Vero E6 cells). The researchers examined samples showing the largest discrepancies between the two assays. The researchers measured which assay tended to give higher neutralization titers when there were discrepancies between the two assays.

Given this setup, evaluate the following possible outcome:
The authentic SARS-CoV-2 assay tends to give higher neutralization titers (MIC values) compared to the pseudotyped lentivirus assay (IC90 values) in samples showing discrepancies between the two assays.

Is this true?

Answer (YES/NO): YES